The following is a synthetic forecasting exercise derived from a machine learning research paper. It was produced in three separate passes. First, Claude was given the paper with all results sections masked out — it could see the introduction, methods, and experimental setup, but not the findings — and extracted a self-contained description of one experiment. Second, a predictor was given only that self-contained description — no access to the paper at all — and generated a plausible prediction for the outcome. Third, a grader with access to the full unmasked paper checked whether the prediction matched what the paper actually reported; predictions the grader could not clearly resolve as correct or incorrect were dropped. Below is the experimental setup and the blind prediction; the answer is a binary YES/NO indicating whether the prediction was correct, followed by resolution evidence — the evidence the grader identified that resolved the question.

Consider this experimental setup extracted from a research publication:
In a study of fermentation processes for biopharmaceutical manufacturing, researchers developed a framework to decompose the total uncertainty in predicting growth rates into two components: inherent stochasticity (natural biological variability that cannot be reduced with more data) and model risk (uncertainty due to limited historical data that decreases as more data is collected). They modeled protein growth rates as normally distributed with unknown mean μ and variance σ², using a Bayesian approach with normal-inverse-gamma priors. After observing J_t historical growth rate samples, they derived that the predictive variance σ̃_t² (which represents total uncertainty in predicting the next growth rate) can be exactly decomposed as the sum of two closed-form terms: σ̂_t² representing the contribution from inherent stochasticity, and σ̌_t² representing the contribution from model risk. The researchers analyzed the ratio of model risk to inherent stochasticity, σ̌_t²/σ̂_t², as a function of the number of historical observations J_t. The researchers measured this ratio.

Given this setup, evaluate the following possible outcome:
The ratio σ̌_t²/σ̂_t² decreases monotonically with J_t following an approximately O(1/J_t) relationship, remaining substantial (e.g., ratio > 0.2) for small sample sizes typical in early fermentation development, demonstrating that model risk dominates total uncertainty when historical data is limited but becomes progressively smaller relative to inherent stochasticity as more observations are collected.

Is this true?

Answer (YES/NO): NO